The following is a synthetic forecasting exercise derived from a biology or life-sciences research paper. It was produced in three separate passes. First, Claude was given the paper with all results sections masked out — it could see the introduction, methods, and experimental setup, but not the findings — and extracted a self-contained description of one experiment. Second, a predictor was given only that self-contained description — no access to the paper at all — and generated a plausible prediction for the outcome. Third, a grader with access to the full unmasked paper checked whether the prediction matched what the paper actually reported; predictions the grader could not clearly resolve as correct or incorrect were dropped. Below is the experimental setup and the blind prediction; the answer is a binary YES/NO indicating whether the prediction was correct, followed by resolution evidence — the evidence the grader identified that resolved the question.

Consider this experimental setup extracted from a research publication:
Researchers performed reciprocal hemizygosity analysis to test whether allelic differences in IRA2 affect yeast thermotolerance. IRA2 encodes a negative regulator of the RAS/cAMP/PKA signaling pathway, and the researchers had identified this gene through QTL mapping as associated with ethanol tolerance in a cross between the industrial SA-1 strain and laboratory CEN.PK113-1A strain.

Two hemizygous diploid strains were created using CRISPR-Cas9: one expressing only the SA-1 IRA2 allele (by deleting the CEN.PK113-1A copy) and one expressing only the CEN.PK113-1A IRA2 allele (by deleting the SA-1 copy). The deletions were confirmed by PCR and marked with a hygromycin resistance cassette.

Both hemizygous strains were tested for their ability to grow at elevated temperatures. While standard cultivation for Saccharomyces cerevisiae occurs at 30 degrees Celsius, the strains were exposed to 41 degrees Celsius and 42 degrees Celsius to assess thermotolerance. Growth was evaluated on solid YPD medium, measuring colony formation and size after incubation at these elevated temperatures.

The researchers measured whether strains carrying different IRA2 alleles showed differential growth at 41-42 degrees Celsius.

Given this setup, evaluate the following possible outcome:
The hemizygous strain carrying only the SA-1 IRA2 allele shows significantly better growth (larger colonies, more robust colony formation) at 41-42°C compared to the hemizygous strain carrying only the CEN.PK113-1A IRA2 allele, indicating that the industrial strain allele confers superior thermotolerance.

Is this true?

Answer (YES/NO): YES